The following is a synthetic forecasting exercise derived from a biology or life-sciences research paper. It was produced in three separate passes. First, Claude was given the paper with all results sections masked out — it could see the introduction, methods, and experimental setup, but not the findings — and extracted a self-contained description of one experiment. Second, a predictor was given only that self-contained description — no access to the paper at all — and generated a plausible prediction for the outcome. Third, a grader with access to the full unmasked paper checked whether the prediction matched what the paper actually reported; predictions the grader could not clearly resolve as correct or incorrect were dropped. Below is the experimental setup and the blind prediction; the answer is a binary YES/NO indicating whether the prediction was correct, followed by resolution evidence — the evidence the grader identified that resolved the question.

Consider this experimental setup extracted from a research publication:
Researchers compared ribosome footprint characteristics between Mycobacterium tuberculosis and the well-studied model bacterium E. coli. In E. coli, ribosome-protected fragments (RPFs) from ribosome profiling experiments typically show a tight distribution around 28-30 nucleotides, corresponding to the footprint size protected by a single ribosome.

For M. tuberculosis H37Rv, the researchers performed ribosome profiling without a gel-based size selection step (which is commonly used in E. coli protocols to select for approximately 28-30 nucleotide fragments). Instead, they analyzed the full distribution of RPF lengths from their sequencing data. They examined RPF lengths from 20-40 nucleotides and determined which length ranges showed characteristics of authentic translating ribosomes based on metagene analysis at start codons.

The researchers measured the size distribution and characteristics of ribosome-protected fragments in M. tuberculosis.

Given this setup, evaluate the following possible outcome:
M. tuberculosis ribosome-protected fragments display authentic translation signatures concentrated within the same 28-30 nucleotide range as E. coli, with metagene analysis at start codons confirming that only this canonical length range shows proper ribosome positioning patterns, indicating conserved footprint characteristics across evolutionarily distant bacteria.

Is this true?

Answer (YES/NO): NO